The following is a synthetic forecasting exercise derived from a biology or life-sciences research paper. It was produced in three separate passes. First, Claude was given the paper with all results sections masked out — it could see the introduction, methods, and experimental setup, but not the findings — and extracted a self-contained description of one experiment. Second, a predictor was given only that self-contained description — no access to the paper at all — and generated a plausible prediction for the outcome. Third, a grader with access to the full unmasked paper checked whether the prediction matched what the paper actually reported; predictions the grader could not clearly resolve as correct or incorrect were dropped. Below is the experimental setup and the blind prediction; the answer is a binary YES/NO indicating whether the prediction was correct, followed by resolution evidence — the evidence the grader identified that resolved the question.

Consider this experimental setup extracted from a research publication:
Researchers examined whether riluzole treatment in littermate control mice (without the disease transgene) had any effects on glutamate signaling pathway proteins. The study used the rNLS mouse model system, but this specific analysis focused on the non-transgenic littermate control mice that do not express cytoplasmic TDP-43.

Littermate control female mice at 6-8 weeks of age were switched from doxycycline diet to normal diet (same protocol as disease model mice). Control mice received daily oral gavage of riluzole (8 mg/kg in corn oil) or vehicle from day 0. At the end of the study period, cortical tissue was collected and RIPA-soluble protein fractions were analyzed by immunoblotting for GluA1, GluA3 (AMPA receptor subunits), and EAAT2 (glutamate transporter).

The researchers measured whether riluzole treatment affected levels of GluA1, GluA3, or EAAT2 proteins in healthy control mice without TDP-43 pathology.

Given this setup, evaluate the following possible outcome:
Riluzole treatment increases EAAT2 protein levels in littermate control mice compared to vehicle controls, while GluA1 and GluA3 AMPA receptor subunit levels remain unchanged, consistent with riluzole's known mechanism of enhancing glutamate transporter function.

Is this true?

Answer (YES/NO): NO